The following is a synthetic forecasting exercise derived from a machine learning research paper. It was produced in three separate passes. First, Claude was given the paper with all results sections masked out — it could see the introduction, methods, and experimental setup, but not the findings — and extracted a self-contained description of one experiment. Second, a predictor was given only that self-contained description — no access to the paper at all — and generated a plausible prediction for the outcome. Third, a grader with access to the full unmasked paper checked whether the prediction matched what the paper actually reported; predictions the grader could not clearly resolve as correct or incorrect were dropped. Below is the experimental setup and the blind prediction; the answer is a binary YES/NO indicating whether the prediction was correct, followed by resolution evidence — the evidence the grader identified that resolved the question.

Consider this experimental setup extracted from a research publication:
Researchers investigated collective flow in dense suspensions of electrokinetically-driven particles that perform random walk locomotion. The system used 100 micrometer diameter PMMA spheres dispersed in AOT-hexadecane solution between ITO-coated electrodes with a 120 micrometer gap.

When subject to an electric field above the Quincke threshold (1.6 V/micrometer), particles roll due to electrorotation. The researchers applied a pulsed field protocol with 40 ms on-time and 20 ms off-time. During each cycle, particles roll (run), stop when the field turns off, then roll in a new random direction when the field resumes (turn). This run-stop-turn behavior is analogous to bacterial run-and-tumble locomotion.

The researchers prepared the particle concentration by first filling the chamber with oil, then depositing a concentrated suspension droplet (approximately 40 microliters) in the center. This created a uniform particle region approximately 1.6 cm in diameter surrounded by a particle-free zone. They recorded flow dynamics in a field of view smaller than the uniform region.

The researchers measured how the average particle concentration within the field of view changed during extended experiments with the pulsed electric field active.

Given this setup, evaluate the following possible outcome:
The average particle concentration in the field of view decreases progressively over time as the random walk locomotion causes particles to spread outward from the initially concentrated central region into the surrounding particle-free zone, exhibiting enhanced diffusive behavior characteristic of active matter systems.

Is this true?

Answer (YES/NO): YES